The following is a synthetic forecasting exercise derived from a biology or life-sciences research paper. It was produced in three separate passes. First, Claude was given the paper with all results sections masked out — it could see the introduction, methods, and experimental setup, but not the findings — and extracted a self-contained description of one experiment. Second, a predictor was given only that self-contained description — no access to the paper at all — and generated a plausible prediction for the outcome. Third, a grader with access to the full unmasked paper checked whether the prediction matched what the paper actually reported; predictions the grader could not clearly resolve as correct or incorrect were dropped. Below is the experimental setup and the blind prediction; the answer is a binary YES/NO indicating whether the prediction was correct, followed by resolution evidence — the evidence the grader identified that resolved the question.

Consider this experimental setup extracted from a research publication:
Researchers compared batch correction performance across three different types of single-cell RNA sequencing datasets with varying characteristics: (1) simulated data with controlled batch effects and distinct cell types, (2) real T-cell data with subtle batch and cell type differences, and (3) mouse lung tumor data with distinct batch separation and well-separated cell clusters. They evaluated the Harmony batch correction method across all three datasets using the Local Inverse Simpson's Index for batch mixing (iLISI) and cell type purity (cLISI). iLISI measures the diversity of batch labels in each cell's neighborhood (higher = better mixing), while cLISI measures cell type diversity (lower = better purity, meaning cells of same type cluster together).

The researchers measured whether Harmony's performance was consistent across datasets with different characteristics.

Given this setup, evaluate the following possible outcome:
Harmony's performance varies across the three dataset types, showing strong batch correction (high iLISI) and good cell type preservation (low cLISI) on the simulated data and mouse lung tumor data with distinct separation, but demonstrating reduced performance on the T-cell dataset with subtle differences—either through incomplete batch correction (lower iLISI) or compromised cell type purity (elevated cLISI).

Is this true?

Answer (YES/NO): NO